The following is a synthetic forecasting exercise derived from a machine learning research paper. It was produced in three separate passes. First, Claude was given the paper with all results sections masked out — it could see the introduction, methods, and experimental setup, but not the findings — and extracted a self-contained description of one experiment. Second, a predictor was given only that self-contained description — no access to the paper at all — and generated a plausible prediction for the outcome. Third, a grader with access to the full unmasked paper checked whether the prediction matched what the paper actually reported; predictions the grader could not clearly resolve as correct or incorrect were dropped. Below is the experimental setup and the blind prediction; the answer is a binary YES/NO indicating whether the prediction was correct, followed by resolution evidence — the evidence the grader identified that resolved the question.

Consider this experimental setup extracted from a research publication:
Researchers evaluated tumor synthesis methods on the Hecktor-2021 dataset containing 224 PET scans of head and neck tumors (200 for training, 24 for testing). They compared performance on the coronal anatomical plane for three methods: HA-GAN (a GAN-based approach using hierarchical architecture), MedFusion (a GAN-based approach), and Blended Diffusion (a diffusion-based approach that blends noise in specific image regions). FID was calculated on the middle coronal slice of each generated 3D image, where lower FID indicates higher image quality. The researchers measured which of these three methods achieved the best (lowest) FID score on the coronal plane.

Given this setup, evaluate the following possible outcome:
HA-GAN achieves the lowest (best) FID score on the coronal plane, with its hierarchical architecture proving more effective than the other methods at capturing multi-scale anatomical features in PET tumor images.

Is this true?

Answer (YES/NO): NO